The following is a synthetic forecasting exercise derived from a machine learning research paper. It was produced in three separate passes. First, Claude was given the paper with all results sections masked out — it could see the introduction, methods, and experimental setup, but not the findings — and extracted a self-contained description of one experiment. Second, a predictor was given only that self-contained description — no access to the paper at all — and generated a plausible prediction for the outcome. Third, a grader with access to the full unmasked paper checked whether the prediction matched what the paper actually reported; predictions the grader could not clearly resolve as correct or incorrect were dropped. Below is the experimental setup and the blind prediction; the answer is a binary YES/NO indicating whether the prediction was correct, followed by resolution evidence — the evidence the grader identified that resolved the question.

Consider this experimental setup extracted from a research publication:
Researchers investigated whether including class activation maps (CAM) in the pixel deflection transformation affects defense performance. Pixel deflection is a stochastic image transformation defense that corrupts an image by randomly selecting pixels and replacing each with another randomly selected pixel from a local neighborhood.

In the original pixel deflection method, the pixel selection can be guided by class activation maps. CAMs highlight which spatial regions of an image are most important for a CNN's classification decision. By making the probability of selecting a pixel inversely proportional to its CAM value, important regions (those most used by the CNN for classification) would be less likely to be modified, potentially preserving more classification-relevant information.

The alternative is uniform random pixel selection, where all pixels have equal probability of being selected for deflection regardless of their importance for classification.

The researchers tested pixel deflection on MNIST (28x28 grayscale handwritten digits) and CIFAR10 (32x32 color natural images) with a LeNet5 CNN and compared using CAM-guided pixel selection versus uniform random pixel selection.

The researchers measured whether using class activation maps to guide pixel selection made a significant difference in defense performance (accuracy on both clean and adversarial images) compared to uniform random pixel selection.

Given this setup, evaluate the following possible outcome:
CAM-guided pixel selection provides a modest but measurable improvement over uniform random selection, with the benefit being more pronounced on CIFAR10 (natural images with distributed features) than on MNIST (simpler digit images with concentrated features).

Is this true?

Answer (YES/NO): NO